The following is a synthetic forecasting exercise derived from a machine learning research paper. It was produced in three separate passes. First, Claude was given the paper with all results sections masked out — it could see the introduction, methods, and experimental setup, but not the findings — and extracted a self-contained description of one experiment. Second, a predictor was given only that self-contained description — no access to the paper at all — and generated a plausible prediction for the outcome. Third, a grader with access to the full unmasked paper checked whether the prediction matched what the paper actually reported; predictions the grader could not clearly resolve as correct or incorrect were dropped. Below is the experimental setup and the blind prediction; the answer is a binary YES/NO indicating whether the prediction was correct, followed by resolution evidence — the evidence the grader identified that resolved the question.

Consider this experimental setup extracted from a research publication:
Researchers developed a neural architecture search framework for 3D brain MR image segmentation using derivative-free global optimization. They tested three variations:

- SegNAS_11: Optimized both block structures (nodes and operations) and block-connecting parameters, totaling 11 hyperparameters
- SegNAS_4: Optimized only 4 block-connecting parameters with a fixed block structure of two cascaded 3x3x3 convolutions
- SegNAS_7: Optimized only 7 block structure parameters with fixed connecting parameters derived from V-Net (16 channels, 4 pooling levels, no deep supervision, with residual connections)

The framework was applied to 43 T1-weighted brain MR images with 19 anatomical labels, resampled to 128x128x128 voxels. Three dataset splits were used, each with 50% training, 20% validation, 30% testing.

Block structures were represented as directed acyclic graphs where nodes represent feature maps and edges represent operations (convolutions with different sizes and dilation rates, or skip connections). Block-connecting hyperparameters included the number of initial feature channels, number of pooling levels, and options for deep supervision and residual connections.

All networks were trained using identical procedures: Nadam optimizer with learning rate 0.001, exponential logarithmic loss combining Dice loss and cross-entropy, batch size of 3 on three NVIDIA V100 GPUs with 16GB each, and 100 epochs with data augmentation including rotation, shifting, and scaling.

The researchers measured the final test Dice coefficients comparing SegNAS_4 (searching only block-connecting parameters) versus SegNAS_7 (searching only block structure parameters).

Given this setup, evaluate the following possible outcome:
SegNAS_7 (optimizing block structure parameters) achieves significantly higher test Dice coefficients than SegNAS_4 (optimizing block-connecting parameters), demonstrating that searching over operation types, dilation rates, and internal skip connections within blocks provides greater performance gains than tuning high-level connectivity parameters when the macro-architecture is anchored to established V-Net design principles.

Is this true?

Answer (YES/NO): NO